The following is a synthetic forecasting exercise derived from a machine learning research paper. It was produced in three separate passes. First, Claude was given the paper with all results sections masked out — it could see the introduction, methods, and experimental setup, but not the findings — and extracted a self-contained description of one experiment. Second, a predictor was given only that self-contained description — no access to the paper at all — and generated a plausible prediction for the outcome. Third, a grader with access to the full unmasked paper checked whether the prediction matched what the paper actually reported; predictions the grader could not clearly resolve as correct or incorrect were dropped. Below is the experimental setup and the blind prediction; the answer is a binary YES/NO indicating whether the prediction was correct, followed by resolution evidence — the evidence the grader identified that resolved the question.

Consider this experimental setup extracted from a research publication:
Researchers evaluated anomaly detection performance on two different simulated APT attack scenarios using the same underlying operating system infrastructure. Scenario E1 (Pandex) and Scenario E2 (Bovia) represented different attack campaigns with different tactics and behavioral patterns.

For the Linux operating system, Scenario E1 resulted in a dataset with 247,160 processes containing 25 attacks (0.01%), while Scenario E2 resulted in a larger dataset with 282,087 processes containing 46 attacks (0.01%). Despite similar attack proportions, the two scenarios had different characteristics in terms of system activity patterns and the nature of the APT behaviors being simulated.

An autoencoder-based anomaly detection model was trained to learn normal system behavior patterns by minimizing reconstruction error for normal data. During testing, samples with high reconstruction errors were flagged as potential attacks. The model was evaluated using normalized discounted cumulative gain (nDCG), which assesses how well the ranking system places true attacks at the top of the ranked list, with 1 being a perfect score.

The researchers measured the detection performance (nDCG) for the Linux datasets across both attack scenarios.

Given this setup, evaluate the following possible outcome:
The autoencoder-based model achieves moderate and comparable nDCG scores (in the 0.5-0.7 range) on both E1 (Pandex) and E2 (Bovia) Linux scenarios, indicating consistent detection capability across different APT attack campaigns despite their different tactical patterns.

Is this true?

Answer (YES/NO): NO